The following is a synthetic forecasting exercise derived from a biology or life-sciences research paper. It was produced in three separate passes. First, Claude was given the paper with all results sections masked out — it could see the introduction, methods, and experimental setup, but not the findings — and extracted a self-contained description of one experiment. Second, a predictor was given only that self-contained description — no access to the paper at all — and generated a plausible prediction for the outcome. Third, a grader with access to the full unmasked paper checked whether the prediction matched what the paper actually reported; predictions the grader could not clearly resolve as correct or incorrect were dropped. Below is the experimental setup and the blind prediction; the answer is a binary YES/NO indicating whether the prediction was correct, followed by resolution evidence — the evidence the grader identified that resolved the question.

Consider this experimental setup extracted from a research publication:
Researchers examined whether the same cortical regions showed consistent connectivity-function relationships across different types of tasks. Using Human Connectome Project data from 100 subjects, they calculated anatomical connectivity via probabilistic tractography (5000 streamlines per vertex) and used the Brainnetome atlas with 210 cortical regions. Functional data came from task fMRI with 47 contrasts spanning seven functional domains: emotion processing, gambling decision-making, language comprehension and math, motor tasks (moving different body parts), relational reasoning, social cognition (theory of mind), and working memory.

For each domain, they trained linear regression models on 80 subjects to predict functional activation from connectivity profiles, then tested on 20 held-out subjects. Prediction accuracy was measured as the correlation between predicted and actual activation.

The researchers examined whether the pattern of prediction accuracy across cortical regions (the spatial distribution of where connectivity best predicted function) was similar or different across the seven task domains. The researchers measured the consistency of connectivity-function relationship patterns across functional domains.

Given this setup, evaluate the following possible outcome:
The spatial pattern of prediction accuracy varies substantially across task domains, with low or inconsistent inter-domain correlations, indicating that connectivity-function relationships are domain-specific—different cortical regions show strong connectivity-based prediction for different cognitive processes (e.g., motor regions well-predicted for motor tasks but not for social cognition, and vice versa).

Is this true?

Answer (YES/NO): NO